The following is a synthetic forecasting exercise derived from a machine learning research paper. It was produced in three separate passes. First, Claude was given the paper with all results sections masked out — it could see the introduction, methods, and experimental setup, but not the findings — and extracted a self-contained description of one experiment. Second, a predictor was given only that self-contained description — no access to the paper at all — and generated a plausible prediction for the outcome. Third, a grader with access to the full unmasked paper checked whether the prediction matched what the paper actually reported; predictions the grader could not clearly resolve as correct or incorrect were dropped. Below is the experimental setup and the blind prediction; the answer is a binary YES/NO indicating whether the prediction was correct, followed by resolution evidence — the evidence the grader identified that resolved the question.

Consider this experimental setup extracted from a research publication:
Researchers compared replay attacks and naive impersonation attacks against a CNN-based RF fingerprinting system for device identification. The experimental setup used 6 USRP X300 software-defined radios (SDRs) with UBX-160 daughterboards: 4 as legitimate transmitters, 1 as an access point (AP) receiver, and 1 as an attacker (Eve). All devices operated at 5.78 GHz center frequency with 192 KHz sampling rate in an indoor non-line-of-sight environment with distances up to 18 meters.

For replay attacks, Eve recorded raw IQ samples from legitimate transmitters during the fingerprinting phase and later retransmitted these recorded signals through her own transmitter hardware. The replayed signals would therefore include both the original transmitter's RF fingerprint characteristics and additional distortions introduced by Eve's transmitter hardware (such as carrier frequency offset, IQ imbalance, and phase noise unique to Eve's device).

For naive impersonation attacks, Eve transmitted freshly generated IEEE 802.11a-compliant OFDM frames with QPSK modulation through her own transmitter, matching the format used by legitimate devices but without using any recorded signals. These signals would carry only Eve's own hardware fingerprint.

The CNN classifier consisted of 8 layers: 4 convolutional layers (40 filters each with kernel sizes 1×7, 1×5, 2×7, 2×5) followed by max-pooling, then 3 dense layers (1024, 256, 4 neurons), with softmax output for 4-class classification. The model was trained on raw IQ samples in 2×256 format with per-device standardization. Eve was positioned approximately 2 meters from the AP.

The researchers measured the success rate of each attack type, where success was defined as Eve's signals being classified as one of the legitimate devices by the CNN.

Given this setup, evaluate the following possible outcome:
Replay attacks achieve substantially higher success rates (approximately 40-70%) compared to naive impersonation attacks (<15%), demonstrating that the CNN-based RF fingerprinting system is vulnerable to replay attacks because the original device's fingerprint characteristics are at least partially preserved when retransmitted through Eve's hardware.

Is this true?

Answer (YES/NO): NO